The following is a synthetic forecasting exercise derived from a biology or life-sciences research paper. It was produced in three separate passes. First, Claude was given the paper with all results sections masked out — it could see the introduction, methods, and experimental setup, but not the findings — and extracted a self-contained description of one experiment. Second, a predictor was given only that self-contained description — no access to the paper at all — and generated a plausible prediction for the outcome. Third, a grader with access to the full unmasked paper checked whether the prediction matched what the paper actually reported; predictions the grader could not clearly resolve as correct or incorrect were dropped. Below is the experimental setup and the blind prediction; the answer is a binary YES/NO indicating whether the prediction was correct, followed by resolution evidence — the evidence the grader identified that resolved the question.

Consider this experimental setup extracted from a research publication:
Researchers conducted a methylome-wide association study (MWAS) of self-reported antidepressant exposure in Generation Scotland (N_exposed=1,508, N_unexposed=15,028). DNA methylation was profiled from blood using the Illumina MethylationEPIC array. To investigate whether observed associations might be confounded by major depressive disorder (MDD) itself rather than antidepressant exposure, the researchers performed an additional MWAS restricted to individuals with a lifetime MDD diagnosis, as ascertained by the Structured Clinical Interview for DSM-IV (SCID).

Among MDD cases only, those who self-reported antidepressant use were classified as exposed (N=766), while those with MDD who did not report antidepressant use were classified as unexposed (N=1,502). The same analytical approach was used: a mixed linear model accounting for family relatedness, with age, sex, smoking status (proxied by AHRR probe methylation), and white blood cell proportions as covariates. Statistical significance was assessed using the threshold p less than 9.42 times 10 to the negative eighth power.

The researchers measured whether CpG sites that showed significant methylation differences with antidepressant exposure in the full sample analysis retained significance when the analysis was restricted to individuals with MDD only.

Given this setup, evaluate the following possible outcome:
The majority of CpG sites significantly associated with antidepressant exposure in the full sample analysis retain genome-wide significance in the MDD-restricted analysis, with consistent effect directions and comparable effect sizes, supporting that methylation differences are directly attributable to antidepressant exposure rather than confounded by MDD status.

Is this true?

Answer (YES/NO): NO